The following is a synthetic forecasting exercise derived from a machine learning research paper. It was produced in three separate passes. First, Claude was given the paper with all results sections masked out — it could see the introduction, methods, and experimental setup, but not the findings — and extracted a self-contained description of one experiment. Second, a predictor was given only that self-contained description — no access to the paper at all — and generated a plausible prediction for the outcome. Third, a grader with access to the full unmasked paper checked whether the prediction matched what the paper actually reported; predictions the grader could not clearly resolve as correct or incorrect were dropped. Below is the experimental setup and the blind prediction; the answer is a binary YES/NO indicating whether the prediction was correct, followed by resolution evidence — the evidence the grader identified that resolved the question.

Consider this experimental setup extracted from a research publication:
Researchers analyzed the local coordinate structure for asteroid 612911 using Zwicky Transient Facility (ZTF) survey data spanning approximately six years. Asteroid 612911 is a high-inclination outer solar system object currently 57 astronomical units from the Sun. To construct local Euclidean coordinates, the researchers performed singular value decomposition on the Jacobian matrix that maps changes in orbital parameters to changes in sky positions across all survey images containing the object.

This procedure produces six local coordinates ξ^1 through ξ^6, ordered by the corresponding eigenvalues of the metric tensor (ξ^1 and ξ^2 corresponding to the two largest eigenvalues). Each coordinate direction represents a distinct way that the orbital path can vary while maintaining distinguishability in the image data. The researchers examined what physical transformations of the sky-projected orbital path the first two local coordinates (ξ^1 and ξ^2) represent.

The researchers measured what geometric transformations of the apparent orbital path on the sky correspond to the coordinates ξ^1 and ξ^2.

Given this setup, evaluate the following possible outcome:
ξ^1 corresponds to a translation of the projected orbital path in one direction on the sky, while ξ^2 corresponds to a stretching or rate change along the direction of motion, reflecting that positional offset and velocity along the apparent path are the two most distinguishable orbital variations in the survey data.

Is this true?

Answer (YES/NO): NO